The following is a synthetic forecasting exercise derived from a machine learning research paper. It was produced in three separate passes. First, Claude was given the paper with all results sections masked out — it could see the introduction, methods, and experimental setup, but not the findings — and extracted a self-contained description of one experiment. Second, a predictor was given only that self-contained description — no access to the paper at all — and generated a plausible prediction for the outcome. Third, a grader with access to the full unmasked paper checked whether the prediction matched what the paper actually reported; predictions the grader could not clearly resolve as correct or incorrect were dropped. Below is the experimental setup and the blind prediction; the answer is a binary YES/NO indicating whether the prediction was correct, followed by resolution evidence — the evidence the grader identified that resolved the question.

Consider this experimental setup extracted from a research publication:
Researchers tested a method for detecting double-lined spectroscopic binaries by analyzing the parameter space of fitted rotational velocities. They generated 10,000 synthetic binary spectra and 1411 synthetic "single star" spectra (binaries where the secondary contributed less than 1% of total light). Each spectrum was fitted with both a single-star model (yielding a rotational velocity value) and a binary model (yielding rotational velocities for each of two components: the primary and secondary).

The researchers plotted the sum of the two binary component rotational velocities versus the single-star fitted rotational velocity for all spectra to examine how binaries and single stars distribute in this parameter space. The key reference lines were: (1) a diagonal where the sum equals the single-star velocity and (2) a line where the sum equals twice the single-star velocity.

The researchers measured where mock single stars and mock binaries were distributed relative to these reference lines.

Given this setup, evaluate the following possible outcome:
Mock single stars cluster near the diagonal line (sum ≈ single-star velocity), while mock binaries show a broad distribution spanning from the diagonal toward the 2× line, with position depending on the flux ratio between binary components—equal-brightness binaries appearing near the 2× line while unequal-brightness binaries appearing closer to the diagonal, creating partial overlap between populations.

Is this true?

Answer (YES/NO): NO